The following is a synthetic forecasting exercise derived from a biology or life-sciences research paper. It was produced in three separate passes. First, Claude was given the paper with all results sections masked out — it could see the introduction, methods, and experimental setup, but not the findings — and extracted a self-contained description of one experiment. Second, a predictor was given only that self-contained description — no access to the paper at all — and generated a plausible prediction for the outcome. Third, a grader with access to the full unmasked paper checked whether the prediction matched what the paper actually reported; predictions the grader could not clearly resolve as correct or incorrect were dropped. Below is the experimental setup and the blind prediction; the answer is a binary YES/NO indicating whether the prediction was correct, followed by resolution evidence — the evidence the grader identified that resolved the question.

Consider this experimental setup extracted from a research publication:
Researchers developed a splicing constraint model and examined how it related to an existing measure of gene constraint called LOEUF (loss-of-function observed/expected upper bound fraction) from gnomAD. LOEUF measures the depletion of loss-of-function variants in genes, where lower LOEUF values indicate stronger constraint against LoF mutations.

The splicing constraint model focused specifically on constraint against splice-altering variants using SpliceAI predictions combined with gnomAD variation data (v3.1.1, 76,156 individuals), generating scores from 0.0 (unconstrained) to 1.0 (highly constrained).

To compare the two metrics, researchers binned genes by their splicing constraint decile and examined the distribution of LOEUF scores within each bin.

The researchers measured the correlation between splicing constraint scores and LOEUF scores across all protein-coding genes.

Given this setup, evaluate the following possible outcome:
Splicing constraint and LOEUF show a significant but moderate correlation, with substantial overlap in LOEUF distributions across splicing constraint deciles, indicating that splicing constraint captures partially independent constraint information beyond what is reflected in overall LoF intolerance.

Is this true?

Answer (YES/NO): NO